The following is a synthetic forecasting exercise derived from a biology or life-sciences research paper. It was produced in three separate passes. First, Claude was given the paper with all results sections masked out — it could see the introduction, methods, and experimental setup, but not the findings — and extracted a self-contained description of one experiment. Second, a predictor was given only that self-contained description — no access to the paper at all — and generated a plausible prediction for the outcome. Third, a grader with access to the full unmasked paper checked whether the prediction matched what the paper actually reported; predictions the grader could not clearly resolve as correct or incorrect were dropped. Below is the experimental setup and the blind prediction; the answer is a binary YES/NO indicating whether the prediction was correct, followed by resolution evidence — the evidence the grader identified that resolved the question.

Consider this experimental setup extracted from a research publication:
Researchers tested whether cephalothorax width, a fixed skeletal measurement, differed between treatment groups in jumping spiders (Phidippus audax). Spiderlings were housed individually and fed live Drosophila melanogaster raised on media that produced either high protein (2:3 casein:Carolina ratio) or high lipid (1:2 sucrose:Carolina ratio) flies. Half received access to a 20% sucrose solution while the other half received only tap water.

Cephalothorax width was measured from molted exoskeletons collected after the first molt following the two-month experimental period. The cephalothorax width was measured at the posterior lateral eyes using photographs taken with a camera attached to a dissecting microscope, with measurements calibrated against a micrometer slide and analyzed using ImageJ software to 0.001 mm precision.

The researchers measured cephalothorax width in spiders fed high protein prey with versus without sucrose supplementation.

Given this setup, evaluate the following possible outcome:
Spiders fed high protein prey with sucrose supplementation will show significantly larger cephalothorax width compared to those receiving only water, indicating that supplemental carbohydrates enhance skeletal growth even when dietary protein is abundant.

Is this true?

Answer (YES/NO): YES